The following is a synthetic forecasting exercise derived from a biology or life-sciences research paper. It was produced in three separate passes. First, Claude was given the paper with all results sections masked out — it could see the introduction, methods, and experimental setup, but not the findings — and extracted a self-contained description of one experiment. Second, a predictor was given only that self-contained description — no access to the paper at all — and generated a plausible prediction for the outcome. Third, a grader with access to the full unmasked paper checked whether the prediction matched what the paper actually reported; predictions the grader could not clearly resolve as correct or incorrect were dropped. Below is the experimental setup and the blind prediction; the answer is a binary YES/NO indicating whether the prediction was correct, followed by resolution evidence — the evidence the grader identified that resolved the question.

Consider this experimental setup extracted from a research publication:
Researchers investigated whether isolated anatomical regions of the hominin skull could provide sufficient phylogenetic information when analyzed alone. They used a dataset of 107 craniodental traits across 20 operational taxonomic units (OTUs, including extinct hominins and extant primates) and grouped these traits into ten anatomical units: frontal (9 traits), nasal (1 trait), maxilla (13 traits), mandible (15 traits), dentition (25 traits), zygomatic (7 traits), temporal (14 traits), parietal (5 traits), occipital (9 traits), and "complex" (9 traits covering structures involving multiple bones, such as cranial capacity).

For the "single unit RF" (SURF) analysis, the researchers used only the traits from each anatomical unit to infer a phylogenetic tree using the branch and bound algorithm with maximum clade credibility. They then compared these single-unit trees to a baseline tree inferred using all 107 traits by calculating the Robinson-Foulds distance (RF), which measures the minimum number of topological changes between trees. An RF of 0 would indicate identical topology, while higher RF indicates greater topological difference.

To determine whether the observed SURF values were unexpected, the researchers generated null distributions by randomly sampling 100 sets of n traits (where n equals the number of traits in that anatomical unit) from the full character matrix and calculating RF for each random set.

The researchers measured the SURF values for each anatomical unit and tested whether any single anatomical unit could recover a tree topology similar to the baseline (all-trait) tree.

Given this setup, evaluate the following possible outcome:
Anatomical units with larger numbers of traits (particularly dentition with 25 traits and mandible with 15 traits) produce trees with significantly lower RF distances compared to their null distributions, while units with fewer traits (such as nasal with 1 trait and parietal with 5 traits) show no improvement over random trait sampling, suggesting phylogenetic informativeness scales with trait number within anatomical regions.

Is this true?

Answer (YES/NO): NO